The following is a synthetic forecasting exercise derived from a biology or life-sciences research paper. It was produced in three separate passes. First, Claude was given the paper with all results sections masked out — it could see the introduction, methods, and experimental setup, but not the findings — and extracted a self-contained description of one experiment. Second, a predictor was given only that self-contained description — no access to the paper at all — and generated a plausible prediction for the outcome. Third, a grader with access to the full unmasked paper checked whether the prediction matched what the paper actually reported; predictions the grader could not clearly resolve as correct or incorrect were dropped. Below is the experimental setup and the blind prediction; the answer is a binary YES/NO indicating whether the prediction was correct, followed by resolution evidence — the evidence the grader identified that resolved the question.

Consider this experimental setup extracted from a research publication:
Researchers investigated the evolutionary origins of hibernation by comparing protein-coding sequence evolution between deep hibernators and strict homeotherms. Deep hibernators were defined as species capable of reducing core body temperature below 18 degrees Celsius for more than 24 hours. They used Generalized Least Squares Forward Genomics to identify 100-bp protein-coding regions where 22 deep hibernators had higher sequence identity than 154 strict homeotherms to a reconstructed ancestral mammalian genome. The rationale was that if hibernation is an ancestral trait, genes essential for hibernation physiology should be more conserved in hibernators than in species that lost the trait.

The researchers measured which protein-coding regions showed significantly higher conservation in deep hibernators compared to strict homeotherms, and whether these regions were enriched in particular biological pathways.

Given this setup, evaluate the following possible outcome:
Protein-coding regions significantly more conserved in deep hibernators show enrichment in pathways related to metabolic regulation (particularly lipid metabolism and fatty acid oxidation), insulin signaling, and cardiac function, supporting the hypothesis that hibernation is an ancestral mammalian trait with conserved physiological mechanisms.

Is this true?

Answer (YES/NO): NO